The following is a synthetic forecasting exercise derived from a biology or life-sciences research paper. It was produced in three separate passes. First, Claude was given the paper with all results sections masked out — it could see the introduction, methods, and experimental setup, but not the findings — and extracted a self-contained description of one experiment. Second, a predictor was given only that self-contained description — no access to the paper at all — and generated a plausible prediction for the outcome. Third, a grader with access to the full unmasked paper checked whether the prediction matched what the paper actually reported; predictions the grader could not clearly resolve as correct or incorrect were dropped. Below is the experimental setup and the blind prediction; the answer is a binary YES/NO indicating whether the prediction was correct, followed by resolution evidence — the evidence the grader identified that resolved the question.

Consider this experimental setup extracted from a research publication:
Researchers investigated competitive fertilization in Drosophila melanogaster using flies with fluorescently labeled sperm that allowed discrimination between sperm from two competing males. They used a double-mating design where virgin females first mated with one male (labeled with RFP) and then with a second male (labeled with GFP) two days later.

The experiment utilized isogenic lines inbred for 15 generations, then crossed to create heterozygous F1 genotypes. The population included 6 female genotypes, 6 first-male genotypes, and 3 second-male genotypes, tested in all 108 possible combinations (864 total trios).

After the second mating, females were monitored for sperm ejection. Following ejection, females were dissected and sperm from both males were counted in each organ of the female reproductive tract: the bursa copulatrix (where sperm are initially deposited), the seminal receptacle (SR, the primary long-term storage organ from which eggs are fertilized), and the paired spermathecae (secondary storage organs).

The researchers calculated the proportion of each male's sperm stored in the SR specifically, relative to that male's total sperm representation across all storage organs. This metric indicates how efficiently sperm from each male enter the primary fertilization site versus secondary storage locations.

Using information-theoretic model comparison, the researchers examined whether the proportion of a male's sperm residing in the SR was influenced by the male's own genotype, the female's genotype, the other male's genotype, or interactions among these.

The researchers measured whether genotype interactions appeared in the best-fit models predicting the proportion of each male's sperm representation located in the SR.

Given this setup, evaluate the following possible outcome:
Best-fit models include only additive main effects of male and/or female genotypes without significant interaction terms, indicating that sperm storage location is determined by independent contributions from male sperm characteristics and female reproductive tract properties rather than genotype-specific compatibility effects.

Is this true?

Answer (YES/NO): YES